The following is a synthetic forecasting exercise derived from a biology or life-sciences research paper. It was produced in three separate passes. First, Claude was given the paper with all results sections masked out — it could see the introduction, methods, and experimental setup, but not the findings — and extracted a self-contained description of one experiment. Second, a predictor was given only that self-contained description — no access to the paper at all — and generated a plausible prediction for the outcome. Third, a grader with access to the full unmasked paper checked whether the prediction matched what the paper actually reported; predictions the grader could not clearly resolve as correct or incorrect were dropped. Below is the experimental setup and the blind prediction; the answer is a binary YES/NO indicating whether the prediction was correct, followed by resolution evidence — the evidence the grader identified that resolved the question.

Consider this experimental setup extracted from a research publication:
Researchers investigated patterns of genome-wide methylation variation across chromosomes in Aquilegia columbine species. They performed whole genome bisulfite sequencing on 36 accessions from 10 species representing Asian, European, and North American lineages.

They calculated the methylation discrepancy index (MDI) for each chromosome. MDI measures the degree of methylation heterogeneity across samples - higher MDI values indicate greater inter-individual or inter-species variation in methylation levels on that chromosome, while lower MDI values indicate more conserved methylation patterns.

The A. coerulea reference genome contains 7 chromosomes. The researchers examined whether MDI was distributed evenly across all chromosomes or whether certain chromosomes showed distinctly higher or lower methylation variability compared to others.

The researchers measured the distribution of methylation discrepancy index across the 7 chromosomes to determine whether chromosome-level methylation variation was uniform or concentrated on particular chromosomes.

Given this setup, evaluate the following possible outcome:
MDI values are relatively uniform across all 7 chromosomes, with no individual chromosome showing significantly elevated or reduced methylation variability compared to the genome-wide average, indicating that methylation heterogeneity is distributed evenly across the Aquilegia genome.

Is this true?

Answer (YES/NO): NO